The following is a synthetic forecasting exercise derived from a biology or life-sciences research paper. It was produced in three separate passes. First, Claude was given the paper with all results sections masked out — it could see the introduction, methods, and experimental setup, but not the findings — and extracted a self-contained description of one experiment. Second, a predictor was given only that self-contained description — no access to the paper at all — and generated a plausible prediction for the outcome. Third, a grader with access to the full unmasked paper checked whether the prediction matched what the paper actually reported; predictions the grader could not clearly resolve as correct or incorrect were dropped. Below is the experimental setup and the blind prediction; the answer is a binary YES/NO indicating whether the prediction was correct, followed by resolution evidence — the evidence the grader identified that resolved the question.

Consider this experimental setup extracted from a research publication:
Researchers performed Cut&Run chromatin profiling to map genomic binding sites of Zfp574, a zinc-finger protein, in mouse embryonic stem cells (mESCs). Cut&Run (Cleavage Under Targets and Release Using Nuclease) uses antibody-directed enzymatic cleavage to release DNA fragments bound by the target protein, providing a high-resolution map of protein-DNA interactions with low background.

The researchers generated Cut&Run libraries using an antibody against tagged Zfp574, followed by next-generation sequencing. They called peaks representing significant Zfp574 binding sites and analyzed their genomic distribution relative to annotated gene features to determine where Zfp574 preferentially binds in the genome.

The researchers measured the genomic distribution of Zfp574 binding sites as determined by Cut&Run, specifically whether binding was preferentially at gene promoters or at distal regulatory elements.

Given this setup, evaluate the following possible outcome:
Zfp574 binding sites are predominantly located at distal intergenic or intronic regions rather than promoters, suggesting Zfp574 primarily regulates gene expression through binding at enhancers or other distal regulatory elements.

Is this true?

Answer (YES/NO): NO